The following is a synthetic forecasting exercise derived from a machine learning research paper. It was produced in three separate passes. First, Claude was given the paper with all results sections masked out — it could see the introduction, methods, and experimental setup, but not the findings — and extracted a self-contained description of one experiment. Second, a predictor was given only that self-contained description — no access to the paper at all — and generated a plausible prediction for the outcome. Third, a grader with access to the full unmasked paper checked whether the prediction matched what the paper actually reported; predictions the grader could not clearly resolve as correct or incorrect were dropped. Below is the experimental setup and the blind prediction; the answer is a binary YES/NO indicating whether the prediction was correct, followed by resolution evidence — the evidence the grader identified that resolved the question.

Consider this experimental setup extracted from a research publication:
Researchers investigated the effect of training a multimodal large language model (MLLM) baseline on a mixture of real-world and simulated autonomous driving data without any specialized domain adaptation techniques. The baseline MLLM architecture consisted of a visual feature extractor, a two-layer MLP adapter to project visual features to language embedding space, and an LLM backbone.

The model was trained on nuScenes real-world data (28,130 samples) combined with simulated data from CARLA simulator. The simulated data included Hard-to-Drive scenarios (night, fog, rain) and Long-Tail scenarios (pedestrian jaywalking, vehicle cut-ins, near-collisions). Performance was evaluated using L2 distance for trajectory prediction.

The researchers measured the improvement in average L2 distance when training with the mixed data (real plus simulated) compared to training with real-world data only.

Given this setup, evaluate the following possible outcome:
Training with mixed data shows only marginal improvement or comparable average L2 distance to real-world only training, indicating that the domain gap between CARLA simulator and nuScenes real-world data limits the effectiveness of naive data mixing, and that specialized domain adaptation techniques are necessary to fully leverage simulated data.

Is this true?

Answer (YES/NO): YES